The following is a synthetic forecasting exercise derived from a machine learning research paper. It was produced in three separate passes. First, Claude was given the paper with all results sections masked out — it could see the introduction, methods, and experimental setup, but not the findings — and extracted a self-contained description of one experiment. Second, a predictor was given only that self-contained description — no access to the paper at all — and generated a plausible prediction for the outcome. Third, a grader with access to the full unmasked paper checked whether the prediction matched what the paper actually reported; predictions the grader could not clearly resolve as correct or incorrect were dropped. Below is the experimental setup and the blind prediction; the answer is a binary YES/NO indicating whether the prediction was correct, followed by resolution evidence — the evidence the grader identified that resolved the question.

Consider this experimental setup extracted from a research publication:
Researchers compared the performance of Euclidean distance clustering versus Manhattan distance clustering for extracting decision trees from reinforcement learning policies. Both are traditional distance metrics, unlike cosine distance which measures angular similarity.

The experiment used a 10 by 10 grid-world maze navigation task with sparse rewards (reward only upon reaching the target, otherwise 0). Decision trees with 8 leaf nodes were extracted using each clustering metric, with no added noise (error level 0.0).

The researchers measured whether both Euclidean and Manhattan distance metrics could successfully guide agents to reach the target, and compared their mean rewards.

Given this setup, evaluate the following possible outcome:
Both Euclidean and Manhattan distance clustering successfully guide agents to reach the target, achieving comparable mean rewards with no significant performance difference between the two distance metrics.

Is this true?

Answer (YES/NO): NO